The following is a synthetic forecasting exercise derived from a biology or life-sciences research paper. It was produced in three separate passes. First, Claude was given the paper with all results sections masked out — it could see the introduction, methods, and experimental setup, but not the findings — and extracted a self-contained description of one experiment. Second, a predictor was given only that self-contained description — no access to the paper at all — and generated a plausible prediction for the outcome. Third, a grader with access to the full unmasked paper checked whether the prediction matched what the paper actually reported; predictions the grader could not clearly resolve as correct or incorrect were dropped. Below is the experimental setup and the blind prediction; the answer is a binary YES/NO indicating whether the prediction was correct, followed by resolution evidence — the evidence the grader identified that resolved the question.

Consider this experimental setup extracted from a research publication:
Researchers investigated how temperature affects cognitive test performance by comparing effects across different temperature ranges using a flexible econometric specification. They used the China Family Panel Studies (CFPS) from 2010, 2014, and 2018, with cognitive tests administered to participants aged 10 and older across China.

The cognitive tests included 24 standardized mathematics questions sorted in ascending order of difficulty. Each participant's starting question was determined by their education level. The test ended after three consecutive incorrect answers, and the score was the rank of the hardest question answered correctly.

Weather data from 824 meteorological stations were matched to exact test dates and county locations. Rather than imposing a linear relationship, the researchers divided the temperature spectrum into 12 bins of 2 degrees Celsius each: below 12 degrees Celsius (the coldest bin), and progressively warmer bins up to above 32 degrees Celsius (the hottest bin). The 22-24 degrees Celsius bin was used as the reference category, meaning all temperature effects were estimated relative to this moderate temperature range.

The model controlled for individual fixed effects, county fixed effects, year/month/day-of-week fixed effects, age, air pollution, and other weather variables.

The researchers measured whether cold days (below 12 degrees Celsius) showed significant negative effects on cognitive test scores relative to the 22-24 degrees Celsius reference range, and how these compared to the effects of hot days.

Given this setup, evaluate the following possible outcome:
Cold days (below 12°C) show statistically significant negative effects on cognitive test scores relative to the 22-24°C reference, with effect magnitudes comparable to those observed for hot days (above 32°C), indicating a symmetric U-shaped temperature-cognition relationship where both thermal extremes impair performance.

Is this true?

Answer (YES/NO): NO